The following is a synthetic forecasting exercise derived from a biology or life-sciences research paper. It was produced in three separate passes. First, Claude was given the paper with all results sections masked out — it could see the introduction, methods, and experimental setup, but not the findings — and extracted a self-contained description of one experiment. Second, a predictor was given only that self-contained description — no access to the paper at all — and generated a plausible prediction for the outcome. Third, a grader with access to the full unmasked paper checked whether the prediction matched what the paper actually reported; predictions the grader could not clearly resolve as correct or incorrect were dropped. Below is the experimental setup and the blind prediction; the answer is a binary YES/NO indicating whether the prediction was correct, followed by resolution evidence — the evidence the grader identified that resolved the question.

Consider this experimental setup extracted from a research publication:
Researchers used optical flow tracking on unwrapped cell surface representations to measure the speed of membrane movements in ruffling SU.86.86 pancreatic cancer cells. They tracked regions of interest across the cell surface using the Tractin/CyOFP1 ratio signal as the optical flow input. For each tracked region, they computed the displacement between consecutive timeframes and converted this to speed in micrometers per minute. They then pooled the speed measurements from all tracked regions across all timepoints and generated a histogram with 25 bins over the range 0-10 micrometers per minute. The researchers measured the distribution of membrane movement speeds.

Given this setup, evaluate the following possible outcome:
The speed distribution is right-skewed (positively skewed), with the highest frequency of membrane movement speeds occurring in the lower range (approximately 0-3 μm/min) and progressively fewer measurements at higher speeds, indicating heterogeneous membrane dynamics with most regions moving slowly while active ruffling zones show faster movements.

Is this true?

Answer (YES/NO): NO